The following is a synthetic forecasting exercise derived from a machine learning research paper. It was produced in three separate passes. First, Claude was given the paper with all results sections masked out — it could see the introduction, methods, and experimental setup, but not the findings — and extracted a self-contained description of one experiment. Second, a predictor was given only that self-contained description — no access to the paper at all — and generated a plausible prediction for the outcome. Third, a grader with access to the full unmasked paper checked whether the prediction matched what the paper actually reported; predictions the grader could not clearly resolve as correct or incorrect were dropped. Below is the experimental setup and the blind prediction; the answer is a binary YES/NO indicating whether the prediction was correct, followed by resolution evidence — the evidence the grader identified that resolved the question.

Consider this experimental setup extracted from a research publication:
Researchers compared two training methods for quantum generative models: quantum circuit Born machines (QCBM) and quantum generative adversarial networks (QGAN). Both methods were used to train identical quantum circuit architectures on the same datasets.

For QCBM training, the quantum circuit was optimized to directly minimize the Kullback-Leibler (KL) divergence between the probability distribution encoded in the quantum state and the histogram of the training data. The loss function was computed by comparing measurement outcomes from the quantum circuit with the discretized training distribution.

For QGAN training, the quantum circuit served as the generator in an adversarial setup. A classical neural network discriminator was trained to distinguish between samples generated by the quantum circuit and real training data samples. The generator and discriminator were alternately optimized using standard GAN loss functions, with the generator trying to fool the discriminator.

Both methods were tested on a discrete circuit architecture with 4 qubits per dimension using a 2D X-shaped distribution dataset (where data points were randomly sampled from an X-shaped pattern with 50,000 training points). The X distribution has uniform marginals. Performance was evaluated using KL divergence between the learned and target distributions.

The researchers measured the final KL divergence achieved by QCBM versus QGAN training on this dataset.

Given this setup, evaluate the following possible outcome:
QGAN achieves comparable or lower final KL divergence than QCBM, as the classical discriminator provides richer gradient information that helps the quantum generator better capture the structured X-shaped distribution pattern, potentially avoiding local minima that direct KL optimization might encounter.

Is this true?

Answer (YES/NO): YES